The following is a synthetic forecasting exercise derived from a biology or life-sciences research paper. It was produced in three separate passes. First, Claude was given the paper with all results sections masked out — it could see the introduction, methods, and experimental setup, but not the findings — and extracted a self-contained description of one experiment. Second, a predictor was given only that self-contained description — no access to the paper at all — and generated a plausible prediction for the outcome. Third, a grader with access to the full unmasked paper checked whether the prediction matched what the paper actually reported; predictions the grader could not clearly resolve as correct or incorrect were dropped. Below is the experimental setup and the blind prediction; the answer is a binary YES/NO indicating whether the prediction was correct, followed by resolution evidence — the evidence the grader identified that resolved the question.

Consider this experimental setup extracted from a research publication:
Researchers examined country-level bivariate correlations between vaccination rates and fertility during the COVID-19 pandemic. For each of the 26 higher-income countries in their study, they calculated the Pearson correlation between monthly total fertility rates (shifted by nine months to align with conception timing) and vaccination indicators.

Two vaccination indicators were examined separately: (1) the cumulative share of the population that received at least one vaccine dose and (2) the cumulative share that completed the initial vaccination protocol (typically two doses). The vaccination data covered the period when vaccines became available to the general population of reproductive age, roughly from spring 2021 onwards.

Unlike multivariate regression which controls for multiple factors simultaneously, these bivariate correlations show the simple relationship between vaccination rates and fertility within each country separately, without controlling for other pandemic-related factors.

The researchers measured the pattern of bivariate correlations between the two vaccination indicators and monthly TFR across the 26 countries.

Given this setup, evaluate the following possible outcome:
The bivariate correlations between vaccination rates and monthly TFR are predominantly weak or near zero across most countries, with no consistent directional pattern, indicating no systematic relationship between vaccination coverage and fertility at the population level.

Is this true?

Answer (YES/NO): NO